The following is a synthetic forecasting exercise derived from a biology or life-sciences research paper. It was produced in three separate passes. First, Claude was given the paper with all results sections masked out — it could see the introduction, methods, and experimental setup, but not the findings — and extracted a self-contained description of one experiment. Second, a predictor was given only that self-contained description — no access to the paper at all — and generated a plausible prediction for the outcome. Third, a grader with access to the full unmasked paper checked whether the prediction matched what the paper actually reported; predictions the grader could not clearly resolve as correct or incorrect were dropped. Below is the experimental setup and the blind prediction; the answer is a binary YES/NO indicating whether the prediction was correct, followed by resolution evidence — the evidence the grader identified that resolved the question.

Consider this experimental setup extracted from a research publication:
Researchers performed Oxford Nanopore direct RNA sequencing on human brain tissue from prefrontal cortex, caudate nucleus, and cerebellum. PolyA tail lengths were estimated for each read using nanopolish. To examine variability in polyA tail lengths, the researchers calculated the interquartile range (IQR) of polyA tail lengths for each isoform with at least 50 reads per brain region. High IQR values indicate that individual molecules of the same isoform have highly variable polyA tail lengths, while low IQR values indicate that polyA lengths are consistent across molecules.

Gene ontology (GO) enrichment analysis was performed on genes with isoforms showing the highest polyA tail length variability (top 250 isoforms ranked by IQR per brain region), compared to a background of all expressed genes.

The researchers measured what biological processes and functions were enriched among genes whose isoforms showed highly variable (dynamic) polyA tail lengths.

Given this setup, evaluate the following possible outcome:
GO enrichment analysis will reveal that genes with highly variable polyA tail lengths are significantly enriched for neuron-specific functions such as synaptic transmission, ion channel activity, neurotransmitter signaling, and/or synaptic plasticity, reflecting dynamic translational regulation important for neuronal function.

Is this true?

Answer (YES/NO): NO